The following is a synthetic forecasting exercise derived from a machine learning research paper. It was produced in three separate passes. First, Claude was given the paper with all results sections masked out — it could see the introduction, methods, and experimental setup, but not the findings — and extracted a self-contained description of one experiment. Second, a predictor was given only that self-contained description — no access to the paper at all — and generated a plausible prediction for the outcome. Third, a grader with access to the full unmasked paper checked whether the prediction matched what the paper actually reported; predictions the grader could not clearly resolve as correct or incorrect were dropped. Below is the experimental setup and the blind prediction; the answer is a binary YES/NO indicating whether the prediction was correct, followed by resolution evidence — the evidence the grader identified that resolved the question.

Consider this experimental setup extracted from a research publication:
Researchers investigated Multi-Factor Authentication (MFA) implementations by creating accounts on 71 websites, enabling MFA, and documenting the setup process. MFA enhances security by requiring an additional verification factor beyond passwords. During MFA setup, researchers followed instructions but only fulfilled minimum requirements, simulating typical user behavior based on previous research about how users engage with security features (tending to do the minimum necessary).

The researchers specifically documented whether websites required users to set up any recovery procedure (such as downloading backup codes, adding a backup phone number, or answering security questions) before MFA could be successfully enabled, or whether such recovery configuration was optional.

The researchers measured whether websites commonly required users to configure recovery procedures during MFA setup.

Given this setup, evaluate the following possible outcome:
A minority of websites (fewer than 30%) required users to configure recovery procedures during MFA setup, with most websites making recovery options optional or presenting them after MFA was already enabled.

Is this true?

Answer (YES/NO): YES